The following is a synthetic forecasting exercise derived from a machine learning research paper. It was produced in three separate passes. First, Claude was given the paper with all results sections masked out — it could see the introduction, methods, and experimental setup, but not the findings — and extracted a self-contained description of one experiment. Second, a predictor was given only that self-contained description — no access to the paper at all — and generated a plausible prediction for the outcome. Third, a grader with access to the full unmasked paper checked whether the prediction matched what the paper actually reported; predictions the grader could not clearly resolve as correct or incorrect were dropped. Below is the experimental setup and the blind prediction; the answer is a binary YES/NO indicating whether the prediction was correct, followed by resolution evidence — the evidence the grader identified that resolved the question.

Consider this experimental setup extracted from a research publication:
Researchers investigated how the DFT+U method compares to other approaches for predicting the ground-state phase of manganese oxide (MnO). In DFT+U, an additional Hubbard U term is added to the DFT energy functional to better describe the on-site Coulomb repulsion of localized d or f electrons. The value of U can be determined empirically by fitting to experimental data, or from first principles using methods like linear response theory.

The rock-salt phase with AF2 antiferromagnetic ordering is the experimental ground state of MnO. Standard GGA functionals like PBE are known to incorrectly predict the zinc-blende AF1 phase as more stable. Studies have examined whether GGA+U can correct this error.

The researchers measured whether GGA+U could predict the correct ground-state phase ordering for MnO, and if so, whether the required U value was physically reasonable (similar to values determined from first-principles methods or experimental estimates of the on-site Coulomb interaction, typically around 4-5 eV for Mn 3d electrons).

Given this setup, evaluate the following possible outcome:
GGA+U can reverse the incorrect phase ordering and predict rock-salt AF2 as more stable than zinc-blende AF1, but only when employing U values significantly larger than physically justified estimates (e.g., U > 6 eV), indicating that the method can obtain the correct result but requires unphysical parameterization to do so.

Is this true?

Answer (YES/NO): YES